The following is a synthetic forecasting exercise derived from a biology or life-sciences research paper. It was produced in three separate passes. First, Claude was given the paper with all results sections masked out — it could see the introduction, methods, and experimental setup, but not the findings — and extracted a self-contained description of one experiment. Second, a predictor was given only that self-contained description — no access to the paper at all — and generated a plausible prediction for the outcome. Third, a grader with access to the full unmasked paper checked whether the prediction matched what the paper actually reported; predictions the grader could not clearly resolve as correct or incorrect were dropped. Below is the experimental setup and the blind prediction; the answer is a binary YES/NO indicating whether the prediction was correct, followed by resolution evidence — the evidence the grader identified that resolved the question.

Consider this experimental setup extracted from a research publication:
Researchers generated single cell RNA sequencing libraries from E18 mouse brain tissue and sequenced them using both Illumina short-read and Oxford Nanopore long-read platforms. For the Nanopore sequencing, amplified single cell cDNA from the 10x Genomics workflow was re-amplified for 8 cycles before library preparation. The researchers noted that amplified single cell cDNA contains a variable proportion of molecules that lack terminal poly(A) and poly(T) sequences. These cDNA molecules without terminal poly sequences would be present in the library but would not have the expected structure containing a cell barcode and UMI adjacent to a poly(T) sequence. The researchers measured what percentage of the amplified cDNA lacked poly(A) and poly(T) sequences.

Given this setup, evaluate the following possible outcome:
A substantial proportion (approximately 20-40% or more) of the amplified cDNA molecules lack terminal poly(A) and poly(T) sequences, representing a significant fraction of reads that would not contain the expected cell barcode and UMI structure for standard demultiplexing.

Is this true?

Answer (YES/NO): YES